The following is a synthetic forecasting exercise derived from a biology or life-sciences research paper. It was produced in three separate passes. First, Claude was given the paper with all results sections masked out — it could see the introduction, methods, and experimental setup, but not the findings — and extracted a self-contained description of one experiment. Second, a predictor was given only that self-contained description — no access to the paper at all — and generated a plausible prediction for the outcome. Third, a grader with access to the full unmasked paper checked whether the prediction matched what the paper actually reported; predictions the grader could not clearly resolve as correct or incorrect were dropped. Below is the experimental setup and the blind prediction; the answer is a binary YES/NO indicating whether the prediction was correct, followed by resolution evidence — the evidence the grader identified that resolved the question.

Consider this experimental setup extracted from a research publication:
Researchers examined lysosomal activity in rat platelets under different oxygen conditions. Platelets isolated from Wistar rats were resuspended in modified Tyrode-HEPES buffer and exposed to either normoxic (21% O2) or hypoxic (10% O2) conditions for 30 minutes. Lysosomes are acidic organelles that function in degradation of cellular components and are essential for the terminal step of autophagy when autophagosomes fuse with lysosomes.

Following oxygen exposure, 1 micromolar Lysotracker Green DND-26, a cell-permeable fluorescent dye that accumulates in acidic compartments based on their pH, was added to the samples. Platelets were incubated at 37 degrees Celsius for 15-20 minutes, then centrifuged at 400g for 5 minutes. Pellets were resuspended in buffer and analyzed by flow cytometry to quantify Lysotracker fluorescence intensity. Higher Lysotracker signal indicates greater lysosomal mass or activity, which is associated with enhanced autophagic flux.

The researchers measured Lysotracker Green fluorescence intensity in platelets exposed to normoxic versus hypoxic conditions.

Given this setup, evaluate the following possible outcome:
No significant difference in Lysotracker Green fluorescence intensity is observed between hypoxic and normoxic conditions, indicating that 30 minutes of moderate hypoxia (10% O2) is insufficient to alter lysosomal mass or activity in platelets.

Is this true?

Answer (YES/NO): NO